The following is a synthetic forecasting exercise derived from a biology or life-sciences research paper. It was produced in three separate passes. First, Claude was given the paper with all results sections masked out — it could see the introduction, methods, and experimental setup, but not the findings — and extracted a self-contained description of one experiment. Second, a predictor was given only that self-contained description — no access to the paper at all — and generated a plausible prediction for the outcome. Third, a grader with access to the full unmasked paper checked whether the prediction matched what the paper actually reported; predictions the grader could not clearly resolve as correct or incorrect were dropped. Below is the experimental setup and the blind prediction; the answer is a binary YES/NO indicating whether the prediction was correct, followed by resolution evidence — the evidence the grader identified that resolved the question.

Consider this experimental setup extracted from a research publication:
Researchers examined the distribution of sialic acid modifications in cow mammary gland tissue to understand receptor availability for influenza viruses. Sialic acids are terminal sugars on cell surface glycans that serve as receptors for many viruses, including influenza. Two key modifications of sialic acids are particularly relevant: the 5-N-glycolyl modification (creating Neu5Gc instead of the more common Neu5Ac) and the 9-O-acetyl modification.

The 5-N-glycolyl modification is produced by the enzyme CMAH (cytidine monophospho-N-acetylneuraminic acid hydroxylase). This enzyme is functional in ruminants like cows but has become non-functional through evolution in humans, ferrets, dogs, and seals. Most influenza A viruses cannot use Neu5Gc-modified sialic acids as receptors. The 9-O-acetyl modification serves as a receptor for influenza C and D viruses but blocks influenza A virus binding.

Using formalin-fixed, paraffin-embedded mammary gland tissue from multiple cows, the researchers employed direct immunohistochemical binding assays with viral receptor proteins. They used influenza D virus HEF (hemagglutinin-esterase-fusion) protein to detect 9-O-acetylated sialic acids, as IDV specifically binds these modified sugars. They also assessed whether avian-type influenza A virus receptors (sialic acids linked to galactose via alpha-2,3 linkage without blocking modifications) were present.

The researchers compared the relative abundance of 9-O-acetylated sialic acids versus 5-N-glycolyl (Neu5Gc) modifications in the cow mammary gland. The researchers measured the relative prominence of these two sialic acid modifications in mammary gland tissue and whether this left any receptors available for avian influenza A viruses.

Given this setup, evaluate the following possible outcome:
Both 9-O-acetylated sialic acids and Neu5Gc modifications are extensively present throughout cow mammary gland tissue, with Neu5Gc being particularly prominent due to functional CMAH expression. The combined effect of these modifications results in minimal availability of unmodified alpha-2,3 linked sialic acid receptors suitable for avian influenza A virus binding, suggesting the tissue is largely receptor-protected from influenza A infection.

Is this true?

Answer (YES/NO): NO